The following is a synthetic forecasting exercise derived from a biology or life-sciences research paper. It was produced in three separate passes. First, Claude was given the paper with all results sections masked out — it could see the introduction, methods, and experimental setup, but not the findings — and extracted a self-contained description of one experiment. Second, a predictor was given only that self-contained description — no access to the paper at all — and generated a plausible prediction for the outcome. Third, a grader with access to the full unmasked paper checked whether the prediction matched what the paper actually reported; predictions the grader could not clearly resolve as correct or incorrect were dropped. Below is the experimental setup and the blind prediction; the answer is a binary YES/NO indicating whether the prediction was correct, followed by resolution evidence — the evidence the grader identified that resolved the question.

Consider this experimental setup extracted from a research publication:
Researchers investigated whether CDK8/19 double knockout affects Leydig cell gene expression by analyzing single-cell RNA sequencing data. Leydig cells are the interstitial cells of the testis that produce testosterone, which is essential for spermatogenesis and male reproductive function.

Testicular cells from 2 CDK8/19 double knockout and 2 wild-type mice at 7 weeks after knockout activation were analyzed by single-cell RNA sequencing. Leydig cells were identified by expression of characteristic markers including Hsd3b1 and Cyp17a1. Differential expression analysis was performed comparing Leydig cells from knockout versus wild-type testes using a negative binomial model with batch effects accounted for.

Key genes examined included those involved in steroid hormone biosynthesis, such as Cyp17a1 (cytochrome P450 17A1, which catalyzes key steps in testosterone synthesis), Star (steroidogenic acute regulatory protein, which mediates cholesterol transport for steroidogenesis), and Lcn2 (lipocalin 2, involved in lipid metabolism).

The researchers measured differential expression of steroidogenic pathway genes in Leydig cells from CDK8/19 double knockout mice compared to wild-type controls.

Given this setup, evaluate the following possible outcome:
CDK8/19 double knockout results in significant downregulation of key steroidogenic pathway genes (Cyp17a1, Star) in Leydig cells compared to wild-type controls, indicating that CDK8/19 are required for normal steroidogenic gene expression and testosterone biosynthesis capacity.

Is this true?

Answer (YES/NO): YES